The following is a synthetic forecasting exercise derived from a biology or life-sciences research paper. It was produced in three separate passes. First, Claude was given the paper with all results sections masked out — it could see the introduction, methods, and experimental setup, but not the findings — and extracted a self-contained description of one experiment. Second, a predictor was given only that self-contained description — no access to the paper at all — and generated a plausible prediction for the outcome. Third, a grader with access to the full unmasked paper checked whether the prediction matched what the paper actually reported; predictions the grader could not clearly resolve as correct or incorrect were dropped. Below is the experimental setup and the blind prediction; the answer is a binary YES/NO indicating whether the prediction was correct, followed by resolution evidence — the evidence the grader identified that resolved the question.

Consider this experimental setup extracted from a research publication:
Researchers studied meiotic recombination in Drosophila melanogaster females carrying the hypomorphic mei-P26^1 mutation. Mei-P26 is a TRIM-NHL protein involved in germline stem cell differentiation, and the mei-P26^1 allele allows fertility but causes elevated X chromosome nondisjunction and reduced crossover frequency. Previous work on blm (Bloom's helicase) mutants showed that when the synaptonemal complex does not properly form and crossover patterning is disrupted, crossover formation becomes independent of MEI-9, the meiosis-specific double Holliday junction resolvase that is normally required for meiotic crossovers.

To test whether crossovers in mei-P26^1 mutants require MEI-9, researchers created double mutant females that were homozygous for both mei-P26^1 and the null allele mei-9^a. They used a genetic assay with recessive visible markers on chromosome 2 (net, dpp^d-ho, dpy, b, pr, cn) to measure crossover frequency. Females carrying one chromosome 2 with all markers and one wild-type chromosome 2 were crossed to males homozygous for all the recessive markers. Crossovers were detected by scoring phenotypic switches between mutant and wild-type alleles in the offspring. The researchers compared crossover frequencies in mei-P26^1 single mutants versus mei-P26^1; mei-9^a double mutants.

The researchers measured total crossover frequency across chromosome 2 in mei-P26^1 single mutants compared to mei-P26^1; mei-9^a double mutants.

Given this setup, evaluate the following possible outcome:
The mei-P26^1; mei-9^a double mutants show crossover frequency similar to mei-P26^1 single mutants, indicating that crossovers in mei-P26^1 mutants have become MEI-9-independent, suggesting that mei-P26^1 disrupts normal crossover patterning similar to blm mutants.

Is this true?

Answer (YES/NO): NO